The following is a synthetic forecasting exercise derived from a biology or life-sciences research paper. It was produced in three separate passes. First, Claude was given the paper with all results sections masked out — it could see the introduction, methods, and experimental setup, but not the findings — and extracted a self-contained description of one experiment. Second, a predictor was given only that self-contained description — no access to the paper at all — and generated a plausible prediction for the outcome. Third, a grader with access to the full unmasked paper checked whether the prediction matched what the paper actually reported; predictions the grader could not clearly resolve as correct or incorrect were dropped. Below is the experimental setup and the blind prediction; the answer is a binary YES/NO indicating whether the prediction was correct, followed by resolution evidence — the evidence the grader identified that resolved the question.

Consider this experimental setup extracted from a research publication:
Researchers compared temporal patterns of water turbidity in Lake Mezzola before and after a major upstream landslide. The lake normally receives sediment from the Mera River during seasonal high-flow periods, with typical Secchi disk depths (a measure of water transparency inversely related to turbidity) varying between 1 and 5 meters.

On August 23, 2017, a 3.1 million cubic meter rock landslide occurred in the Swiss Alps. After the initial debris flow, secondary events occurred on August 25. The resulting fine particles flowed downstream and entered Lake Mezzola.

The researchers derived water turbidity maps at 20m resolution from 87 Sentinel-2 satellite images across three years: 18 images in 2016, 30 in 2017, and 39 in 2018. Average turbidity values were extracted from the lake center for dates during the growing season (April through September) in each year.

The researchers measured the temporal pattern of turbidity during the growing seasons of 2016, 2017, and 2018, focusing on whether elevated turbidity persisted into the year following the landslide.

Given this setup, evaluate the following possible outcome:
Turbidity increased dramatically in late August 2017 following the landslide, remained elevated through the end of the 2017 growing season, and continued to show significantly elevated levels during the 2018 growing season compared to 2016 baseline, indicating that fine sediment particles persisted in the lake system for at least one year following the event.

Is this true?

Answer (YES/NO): NO